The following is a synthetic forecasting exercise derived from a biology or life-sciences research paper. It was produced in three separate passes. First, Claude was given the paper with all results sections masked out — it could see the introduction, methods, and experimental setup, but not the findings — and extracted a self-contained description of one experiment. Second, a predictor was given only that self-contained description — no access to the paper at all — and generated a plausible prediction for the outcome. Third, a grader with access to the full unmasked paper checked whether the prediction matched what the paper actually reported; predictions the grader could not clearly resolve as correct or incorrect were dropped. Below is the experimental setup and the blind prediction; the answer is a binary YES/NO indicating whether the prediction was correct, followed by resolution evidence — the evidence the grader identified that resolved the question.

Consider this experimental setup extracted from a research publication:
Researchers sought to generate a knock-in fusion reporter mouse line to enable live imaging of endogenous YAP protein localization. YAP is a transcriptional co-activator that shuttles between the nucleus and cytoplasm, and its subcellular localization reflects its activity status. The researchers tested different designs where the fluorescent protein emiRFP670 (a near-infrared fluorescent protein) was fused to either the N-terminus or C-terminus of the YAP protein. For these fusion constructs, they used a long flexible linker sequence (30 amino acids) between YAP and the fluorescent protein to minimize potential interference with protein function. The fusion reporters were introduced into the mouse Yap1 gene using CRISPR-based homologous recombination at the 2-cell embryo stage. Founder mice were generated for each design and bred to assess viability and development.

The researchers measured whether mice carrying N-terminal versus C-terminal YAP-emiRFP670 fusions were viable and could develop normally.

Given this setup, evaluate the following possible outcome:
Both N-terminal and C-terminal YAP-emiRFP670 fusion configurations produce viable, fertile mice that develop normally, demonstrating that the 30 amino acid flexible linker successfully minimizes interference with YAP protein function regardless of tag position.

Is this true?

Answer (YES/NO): NO